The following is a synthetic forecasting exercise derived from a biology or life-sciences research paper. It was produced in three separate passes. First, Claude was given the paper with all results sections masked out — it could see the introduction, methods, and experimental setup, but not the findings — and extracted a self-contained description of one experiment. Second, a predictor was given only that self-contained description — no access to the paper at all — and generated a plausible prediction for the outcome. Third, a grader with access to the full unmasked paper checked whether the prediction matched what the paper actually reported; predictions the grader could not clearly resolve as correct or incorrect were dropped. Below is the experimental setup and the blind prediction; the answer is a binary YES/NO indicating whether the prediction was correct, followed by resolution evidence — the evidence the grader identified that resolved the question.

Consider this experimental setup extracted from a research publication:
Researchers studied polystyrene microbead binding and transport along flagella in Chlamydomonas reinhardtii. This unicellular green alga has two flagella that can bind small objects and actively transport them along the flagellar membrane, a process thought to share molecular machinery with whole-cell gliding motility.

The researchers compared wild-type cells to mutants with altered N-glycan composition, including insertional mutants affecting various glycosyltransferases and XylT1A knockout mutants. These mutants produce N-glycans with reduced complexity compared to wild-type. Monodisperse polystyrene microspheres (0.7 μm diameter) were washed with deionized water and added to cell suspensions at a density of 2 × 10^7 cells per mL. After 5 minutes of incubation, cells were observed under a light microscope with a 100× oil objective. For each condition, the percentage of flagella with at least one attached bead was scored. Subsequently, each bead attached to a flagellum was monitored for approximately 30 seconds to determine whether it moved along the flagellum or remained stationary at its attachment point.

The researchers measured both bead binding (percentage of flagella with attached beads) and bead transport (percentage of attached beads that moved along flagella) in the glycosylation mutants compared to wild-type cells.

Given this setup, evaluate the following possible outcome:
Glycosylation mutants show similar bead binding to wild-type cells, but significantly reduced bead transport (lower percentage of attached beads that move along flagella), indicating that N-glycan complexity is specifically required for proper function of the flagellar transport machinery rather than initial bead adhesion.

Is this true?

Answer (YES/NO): NO